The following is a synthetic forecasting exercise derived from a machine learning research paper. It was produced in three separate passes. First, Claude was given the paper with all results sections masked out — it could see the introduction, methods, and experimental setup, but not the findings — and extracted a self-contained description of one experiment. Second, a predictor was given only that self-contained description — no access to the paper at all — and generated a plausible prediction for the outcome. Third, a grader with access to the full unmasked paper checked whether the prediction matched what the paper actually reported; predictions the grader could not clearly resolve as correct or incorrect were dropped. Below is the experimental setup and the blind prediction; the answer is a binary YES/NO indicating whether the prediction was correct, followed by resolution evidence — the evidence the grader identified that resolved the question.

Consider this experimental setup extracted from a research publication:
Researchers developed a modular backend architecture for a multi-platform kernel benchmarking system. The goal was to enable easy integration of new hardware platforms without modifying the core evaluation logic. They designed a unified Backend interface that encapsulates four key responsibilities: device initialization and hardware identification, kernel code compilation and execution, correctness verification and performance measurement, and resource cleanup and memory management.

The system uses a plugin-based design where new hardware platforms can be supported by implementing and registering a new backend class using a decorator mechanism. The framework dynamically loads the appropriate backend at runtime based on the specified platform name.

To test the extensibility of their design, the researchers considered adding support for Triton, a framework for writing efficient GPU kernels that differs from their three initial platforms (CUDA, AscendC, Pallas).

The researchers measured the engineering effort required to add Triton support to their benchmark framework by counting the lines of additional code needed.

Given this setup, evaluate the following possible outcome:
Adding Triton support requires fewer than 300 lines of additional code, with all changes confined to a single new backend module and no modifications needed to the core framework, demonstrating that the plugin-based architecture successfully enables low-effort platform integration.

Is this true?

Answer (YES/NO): NO